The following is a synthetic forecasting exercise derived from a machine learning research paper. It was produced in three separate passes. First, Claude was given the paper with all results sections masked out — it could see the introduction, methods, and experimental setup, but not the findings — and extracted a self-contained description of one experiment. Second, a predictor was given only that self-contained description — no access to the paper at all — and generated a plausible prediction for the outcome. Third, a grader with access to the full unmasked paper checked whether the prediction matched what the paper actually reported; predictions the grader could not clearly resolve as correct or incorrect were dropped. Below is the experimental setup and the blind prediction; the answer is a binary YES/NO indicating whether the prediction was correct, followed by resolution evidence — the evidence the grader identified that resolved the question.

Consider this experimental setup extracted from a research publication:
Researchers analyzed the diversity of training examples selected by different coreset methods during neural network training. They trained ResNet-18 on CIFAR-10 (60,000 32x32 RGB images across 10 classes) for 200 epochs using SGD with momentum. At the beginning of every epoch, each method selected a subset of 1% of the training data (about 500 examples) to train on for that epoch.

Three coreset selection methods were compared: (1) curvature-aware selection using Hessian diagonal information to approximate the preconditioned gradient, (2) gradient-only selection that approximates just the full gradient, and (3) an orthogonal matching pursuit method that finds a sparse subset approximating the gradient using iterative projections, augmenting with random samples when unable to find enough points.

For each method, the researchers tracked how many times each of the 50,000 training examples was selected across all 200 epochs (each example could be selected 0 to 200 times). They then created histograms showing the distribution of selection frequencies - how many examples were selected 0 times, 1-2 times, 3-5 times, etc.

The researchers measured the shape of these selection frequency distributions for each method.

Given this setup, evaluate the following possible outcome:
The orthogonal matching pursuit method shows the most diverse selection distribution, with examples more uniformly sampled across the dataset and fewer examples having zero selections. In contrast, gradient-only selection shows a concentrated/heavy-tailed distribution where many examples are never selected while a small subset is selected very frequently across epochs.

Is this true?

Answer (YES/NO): NO